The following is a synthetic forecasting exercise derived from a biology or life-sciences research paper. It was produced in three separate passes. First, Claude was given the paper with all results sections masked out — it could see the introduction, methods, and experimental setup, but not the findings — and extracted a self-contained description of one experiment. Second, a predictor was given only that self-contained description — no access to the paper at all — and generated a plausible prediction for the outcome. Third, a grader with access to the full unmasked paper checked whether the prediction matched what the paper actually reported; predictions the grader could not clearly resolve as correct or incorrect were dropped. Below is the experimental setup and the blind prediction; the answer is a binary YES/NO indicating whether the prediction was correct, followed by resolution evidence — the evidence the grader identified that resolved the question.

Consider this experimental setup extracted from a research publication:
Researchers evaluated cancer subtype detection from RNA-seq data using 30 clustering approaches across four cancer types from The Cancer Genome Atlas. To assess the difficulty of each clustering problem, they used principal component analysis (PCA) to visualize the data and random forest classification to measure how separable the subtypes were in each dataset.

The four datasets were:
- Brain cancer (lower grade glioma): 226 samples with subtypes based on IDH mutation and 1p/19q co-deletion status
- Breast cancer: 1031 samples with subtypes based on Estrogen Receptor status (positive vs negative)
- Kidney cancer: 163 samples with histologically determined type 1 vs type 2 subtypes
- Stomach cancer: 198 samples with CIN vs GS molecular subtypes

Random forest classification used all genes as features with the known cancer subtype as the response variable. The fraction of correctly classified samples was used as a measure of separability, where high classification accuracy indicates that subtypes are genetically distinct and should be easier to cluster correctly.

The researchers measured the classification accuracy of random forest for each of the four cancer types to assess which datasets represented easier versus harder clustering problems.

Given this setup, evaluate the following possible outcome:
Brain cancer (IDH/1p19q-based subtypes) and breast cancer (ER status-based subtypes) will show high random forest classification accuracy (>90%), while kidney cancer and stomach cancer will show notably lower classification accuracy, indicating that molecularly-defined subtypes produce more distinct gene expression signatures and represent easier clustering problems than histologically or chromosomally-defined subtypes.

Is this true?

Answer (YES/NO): YES